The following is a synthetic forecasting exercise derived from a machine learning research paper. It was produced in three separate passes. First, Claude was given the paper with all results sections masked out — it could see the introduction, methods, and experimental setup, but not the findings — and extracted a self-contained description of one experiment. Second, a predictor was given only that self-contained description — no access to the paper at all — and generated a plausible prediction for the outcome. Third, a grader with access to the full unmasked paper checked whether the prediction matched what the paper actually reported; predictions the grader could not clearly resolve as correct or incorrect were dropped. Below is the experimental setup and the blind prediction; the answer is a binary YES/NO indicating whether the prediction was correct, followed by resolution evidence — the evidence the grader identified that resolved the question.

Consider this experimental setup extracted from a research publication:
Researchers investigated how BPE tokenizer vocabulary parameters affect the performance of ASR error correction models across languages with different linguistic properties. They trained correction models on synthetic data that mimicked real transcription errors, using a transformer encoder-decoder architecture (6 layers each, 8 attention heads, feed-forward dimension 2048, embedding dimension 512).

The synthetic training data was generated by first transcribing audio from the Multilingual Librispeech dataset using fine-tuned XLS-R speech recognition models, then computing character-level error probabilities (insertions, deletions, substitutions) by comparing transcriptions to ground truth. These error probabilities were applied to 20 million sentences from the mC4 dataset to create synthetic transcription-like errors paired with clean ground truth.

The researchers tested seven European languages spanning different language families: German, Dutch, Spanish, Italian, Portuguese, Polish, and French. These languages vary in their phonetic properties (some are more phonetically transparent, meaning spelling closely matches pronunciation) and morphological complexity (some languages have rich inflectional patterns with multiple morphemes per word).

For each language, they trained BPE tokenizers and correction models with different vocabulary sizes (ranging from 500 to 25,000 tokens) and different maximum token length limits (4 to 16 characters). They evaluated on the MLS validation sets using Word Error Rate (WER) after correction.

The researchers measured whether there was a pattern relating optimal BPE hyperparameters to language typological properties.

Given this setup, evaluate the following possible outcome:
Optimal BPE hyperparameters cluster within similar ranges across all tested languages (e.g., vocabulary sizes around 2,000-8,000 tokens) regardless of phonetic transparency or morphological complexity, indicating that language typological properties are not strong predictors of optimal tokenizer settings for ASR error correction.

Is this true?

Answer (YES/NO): NO